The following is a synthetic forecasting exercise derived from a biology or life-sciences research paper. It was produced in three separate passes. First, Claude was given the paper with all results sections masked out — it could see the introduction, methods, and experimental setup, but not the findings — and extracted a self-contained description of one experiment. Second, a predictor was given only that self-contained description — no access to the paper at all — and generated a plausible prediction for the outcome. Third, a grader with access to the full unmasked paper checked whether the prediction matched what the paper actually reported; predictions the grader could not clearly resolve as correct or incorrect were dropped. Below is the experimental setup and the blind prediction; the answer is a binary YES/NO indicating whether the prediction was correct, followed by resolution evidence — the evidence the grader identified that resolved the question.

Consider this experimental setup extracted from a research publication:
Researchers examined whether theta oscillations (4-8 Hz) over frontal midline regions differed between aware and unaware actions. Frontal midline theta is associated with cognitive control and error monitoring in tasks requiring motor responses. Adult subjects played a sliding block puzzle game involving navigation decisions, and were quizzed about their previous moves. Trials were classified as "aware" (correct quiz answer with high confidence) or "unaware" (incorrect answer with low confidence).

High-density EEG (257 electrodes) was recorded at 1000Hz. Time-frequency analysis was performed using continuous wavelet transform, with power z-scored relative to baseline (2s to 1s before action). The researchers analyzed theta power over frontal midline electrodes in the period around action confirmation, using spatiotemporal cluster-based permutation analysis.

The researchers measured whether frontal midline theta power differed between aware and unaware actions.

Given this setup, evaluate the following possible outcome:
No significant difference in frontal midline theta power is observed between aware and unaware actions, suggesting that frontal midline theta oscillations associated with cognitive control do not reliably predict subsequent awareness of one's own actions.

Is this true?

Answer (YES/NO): NO